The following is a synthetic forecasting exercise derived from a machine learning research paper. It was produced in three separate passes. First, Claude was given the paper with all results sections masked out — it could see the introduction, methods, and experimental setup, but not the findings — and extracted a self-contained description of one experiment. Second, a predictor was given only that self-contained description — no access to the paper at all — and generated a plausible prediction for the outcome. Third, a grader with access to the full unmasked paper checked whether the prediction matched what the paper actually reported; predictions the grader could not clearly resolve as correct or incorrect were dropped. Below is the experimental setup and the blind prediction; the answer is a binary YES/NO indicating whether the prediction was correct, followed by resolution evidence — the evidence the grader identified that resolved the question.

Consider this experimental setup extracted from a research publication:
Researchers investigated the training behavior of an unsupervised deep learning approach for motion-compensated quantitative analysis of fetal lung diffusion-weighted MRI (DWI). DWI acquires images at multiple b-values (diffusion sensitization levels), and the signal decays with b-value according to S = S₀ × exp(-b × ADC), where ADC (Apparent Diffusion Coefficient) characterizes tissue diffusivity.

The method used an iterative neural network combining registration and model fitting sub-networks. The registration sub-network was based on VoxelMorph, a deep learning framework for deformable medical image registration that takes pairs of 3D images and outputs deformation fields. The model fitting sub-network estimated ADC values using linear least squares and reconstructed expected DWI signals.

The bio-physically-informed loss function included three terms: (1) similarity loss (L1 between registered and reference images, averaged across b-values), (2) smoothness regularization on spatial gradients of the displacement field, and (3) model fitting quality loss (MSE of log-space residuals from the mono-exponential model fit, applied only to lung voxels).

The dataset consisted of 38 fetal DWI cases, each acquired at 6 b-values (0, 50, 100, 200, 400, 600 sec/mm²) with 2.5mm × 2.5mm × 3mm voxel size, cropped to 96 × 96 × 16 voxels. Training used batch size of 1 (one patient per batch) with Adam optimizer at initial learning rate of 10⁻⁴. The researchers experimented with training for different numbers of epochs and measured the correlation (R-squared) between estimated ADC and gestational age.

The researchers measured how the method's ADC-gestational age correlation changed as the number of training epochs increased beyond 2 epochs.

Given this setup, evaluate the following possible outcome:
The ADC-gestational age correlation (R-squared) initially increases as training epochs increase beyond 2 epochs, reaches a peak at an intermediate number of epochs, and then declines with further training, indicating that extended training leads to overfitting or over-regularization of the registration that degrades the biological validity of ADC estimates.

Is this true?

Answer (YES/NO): NO